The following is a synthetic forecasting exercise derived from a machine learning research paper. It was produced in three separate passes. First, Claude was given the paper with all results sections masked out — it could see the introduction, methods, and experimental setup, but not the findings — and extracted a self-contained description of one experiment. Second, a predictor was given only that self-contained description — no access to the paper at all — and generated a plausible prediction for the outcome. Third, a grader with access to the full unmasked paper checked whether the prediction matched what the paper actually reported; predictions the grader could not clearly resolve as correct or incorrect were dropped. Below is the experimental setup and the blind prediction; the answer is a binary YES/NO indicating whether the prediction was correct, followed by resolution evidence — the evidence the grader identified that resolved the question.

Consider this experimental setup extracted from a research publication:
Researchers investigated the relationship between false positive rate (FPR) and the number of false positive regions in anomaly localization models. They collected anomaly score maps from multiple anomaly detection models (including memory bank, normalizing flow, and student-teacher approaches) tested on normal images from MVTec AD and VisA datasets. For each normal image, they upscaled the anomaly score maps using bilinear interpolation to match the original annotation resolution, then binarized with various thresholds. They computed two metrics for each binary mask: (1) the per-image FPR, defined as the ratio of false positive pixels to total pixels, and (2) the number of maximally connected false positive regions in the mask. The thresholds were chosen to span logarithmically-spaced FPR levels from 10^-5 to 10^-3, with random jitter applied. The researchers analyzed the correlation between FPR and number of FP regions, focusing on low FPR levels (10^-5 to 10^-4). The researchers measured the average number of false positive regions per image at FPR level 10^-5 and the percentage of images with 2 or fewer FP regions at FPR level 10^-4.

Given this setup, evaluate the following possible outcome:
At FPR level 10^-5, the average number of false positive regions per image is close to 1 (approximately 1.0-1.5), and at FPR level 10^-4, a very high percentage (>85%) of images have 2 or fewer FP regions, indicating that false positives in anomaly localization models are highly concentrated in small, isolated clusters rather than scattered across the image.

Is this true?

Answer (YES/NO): YES